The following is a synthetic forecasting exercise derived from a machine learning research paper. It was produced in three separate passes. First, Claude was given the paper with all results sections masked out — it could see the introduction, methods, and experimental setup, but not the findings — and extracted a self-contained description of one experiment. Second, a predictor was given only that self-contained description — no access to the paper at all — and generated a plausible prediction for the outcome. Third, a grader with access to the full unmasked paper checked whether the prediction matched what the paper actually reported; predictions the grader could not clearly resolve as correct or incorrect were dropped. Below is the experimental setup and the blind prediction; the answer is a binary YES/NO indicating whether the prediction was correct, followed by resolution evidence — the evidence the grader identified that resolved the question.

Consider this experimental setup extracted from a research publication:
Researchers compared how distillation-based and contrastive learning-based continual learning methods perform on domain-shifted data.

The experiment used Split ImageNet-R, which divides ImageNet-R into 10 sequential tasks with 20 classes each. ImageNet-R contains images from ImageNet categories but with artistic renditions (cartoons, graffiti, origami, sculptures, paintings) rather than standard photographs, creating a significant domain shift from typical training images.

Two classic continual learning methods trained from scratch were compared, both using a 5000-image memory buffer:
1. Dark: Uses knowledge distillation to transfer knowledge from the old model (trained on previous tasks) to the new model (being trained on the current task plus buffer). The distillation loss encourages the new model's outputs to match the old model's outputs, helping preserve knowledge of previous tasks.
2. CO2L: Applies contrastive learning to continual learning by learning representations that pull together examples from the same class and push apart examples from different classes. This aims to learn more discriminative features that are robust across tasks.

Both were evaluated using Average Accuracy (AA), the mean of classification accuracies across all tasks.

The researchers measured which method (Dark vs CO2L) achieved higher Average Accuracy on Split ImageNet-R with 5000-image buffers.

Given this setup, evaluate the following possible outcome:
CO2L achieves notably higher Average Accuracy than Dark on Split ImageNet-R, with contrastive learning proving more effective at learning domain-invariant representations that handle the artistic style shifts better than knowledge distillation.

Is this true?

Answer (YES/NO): NO